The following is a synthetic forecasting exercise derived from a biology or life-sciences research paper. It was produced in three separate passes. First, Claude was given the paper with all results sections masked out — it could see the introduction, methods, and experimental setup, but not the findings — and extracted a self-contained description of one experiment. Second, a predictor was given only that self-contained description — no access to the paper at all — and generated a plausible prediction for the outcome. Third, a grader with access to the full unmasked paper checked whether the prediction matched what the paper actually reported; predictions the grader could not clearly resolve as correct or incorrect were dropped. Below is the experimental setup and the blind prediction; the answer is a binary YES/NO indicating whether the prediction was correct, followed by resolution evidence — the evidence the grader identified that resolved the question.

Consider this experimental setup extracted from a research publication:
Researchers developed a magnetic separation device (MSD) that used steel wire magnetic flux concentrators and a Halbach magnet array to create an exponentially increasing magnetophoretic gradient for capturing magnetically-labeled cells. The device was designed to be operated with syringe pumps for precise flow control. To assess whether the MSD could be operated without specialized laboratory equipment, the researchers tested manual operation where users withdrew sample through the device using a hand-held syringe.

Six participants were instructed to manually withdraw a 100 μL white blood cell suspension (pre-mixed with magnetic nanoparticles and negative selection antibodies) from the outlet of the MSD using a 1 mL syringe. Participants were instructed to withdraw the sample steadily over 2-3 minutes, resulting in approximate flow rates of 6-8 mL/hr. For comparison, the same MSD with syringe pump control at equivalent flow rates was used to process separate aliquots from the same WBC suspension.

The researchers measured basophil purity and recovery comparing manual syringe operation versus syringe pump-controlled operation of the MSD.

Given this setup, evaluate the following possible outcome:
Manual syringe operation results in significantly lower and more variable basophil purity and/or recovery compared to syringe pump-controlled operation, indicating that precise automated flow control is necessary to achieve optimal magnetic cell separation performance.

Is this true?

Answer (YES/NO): YES